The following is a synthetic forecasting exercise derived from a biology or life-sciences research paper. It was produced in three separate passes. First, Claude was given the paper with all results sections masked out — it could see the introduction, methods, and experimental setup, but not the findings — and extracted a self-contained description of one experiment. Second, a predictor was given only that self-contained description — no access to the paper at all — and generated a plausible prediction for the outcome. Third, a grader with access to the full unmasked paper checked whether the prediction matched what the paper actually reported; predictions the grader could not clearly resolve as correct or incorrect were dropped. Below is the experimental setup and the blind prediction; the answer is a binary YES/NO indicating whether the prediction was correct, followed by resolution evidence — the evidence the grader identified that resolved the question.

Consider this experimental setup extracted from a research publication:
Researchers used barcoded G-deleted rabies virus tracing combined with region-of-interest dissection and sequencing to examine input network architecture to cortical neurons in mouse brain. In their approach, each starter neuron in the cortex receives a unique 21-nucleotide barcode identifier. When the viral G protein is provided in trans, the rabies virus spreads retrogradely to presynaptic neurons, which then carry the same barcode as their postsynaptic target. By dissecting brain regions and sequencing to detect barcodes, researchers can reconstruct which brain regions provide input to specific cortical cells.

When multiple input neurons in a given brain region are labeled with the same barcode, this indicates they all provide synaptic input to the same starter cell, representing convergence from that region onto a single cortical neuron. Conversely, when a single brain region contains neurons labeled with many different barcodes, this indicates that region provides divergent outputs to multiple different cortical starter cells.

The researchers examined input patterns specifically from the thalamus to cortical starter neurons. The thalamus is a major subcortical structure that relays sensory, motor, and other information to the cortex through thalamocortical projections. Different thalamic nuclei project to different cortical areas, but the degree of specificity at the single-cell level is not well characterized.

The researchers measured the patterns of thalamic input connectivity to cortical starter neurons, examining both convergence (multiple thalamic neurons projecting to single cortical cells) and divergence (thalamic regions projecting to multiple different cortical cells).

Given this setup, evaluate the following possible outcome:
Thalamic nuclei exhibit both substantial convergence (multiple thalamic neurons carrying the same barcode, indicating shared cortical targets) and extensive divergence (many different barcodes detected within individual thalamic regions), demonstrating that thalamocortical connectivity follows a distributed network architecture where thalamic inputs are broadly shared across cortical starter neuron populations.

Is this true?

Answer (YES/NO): NO